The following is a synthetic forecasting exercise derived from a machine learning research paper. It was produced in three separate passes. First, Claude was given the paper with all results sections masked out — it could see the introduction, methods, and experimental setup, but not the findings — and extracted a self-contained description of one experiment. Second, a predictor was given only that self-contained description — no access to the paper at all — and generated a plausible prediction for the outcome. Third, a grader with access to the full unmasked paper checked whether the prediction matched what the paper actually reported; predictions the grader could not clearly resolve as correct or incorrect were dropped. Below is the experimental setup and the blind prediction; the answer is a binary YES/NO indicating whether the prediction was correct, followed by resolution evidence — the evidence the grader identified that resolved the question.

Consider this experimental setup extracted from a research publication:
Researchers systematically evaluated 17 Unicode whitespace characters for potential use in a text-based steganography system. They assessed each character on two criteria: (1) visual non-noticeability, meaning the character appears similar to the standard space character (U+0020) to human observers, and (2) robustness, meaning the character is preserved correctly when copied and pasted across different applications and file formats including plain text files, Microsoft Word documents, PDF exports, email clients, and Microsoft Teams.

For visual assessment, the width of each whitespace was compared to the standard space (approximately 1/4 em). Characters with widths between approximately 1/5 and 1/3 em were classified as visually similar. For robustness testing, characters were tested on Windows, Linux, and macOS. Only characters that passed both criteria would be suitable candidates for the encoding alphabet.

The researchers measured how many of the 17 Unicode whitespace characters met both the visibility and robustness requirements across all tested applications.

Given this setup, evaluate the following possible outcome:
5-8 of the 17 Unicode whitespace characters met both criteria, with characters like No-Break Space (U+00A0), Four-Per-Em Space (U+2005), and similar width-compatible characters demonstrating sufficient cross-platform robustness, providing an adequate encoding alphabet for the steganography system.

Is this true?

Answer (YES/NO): NO